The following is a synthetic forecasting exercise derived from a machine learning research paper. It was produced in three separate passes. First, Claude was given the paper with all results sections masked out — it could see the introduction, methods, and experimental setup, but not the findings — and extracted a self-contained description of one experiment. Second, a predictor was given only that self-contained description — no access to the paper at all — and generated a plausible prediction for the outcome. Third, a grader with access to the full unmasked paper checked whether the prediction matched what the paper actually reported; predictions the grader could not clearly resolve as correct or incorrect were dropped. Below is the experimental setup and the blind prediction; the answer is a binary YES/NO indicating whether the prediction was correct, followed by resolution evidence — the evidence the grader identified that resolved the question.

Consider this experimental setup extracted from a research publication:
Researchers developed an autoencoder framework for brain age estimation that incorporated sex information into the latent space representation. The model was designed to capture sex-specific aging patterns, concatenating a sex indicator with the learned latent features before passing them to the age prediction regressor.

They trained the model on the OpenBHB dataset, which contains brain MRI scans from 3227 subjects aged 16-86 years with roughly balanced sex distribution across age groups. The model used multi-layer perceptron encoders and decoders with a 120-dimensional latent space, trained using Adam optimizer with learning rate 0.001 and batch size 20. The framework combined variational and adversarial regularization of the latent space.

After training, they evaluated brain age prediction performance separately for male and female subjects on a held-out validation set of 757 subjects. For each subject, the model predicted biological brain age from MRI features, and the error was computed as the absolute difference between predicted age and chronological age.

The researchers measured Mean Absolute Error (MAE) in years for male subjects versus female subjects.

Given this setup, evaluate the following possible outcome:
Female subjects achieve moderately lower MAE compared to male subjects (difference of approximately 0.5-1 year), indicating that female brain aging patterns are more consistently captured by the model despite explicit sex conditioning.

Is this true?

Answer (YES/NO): NO